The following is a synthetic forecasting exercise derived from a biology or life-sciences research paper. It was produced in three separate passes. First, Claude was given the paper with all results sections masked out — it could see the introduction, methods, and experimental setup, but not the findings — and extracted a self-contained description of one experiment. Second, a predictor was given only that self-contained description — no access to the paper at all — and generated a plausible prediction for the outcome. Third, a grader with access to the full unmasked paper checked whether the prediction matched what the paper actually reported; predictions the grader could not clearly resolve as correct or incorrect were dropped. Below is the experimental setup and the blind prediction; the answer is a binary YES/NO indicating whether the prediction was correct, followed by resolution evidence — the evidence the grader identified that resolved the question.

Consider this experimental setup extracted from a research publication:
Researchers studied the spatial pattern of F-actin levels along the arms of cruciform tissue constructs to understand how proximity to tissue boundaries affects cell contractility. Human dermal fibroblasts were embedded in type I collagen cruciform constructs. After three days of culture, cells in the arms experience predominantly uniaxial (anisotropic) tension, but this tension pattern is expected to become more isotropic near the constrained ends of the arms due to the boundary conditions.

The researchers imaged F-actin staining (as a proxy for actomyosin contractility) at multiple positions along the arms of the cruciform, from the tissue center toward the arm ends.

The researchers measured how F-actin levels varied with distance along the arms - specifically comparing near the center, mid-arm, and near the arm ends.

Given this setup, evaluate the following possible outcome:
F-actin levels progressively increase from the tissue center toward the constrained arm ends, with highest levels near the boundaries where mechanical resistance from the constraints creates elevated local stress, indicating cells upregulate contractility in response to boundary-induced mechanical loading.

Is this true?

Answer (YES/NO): NO